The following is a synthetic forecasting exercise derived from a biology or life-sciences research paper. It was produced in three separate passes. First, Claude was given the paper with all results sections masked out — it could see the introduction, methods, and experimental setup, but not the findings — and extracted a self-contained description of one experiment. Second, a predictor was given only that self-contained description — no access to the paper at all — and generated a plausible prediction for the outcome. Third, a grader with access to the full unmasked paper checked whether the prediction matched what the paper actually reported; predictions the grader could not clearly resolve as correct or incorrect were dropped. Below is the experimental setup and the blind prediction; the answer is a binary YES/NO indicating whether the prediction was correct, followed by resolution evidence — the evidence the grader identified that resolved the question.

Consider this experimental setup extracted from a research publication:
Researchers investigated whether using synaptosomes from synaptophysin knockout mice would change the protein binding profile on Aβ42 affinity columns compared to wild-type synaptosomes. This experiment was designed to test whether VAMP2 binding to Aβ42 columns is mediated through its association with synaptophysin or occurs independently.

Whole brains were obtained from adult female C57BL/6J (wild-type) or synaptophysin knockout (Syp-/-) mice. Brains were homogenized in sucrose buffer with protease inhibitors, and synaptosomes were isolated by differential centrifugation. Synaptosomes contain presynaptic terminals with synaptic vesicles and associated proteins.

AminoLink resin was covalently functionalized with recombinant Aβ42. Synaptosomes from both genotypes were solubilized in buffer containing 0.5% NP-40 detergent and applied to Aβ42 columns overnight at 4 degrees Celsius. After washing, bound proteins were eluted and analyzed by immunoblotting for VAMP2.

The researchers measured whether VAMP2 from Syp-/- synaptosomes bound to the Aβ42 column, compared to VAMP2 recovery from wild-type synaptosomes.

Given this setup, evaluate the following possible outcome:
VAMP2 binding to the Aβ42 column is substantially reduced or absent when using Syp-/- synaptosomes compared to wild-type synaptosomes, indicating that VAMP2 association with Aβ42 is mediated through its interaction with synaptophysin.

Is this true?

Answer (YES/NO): NO